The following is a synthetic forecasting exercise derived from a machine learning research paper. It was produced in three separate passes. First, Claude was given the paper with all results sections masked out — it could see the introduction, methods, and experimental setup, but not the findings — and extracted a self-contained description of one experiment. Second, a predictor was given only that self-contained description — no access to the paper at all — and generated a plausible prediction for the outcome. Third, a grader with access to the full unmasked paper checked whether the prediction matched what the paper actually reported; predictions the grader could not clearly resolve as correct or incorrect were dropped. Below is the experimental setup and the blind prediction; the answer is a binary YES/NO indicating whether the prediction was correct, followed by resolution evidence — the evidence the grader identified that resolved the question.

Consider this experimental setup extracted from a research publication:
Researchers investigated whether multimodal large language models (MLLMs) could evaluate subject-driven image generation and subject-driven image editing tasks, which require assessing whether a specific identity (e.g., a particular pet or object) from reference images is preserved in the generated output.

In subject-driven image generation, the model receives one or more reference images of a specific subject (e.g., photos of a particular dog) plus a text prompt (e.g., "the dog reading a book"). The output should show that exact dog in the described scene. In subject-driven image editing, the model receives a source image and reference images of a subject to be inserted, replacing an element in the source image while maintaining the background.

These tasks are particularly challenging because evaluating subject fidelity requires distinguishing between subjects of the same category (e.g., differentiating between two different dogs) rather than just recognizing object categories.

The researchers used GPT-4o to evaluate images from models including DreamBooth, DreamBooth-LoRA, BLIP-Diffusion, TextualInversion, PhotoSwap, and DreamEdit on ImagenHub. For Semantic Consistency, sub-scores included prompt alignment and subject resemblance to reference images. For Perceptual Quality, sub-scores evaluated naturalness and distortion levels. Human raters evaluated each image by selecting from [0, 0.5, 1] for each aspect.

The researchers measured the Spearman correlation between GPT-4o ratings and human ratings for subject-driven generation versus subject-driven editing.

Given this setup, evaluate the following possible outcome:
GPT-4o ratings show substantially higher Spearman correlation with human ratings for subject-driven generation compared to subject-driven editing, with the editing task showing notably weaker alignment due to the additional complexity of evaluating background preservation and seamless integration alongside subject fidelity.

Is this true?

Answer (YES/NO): YES